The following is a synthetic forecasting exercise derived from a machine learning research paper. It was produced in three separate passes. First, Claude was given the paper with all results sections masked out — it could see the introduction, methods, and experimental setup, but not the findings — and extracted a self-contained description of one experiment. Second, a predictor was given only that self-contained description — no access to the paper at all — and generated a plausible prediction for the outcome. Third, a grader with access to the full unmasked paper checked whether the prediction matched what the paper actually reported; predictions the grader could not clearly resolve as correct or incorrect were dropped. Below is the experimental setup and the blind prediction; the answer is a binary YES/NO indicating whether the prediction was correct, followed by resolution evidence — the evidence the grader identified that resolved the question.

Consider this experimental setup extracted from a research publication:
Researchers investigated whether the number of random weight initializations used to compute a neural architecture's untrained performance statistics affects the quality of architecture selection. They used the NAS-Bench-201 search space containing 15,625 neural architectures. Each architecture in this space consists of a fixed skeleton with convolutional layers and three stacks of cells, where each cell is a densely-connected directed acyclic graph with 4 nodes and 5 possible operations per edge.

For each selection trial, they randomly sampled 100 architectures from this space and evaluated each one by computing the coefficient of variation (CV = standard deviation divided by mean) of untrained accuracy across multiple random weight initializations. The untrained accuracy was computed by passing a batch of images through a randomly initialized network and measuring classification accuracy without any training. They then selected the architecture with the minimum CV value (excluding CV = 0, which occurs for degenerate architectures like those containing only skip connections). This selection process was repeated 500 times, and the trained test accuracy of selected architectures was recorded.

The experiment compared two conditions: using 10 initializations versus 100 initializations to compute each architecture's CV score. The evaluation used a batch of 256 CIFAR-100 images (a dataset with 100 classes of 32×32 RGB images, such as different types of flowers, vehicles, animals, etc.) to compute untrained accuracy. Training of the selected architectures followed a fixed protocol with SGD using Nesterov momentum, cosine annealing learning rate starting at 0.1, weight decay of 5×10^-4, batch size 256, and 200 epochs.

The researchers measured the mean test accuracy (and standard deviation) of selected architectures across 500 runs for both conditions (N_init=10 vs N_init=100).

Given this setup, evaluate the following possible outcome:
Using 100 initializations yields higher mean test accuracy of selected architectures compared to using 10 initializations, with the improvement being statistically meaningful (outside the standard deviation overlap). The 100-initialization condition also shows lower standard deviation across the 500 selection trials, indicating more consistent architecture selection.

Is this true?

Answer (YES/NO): NO